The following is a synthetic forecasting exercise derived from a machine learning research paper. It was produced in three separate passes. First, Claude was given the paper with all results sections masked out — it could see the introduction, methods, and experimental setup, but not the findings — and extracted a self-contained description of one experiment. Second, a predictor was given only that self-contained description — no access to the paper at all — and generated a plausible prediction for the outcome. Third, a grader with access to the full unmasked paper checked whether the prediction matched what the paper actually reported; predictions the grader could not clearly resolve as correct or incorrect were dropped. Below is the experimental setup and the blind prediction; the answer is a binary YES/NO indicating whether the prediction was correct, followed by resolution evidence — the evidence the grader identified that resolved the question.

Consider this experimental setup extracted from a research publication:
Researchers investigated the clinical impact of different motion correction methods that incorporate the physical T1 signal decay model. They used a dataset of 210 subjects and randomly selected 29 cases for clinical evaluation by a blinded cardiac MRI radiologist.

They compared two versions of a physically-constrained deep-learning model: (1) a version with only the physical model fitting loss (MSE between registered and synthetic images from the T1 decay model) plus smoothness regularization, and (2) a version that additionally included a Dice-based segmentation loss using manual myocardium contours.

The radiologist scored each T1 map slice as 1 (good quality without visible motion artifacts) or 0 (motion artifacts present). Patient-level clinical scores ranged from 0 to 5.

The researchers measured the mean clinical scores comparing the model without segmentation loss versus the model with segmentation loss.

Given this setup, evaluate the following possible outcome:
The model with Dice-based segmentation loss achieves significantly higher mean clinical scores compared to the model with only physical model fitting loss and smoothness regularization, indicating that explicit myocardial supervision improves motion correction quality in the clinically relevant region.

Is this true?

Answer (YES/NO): NO